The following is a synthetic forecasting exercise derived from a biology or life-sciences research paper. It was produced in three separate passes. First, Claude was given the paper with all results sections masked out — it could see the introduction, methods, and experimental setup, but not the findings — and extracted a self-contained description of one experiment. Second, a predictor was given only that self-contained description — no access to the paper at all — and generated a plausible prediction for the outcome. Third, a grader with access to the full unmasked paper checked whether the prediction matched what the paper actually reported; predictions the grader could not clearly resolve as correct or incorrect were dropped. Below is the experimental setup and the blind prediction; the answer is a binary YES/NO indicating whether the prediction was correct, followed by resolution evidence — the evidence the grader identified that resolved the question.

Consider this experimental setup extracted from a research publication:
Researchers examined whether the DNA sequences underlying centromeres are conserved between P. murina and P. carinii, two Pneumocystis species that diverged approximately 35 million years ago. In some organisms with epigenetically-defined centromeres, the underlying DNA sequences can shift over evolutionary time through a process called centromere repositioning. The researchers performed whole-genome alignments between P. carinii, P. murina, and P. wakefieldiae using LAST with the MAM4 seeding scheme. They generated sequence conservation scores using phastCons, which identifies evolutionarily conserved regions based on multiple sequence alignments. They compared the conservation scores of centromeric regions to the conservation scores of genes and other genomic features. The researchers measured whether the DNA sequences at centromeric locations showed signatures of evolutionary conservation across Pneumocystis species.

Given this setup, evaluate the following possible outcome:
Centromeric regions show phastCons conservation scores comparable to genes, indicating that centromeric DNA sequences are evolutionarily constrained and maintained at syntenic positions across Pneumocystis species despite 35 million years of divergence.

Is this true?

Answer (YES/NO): YES